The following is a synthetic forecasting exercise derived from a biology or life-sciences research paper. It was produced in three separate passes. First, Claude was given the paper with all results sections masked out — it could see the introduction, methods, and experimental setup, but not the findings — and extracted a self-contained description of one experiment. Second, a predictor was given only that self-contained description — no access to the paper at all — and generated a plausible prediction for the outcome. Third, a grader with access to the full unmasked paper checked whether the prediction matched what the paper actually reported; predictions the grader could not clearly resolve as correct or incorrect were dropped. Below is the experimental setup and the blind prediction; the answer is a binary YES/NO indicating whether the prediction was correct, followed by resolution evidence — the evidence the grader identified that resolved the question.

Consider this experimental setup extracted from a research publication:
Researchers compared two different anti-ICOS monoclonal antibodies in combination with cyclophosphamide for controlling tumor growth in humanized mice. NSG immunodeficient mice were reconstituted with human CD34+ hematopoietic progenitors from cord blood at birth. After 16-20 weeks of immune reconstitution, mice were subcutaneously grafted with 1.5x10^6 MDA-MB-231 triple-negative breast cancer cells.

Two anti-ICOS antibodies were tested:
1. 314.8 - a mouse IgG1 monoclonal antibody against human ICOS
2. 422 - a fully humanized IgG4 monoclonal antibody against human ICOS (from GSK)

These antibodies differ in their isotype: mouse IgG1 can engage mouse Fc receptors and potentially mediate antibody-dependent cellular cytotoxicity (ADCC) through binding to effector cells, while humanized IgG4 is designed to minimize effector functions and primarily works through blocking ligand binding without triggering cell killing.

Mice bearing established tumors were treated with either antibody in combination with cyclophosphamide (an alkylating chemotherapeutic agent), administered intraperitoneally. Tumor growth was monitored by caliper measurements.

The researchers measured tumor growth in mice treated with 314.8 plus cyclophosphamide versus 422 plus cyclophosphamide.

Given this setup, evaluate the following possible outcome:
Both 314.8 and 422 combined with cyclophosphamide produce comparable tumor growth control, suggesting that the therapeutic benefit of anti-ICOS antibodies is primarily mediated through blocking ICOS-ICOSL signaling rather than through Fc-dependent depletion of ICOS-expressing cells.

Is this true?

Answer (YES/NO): YES